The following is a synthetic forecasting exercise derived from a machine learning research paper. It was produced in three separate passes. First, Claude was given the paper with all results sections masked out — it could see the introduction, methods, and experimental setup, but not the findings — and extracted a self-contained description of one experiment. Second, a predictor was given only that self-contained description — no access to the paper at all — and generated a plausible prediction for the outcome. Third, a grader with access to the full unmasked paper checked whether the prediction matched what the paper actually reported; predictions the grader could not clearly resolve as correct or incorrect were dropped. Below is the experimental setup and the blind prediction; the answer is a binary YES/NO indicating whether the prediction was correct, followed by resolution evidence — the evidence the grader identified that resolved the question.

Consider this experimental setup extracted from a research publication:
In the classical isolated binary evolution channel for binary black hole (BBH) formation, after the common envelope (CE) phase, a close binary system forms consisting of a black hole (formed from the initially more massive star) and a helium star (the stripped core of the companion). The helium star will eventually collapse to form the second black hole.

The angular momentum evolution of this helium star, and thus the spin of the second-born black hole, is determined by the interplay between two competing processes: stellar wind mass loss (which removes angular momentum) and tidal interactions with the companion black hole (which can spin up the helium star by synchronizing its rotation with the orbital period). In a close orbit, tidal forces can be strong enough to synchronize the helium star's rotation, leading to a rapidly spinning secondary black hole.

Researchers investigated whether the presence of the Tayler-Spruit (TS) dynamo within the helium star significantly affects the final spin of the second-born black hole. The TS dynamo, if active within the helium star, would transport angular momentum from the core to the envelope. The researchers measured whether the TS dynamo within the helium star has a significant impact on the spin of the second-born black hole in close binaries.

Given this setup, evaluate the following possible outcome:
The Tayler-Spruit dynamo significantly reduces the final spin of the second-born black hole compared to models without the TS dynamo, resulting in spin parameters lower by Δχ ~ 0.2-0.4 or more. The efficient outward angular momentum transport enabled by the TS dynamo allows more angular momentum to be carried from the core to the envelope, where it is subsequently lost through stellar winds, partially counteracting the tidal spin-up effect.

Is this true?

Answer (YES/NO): NO